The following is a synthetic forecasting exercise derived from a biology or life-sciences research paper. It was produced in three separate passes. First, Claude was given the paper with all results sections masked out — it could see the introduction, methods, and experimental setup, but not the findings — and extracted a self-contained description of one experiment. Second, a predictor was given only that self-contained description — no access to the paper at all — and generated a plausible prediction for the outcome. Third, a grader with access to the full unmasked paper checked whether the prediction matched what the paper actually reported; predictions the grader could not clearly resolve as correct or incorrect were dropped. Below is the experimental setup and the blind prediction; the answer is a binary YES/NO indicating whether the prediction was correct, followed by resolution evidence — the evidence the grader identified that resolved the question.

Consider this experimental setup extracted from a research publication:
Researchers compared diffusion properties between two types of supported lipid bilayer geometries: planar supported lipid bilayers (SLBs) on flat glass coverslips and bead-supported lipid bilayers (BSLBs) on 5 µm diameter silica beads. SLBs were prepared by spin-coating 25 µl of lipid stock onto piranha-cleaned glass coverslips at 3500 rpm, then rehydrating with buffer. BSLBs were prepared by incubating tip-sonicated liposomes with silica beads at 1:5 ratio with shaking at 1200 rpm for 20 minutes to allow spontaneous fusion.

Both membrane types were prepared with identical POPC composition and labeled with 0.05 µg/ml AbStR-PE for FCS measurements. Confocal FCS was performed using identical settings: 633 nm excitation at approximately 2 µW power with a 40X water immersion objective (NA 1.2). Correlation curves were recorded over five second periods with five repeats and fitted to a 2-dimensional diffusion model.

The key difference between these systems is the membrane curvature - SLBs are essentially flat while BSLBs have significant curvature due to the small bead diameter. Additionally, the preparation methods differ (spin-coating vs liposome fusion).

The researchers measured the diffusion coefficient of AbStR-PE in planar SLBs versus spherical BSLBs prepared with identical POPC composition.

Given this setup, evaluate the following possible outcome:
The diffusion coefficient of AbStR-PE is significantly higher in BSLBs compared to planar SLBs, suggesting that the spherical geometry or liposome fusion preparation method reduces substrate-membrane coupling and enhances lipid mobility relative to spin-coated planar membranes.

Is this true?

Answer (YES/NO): NO